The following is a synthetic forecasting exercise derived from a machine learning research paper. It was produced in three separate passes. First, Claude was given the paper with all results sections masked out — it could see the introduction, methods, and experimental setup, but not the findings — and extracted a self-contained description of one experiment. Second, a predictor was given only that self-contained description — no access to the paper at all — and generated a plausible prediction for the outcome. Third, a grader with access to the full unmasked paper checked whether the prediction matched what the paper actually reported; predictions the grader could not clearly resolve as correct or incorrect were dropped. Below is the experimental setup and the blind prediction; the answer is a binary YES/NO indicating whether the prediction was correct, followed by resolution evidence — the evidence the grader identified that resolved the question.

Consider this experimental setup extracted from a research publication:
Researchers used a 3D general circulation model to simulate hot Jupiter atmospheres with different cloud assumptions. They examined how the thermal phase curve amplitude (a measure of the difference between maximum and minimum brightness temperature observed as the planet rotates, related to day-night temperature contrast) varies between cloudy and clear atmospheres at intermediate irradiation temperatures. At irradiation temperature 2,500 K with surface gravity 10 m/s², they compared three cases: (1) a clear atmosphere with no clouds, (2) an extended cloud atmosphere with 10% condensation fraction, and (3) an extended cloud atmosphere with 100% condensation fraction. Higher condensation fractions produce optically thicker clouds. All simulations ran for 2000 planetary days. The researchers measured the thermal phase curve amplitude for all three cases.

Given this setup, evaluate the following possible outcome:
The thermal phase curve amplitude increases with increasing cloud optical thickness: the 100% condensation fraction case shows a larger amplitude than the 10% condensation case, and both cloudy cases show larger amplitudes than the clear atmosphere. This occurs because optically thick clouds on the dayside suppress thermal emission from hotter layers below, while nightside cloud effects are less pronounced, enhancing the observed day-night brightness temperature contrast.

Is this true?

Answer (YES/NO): NO